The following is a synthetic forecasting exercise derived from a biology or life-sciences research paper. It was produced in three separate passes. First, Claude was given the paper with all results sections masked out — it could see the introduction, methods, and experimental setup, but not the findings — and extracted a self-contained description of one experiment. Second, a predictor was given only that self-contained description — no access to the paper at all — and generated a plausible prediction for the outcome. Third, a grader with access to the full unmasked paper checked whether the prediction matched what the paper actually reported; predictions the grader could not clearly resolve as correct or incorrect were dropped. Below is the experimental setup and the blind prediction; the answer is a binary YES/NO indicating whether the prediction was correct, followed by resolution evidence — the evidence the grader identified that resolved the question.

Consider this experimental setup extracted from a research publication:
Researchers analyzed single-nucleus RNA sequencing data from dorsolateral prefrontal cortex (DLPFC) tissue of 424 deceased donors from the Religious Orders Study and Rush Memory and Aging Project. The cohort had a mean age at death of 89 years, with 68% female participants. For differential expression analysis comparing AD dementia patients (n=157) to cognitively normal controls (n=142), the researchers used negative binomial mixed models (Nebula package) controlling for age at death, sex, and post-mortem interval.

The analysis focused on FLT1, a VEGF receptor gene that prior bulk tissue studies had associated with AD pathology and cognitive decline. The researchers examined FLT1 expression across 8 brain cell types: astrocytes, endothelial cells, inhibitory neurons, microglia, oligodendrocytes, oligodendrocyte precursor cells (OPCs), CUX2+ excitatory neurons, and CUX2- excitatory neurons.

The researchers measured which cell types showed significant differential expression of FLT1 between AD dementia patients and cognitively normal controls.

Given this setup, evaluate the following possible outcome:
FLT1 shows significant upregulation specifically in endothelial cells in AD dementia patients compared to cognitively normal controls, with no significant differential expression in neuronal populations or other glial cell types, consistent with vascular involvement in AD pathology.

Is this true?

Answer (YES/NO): NO